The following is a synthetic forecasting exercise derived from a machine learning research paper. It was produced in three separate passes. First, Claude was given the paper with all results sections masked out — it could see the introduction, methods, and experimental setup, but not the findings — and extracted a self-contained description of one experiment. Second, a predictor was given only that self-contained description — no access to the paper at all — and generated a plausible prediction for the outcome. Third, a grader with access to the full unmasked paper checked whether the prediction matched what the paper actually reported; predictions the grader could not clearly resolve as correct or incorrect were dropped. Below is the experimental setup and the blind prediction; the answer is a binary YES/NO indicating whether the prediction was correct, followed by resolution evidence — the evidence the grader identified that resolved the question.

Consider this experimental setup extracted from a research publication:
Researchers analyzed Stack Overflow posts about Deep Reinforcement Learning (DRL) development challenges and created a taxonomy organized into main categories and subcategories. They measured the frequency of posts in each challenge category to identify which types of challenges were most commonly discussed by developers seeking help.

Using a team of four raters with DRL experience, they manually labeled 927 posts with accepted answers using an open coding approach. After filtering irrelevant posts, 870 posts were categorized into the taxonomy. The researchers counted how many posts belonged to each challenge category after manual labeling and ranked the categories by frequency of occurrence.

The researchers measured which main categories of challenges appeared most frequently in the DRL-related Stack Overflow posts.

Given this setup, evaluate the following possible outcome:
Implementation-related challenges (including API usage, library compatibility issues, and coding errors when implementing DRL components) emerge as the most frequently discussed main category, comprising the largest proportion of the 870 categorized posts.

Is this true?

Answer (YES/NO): NO